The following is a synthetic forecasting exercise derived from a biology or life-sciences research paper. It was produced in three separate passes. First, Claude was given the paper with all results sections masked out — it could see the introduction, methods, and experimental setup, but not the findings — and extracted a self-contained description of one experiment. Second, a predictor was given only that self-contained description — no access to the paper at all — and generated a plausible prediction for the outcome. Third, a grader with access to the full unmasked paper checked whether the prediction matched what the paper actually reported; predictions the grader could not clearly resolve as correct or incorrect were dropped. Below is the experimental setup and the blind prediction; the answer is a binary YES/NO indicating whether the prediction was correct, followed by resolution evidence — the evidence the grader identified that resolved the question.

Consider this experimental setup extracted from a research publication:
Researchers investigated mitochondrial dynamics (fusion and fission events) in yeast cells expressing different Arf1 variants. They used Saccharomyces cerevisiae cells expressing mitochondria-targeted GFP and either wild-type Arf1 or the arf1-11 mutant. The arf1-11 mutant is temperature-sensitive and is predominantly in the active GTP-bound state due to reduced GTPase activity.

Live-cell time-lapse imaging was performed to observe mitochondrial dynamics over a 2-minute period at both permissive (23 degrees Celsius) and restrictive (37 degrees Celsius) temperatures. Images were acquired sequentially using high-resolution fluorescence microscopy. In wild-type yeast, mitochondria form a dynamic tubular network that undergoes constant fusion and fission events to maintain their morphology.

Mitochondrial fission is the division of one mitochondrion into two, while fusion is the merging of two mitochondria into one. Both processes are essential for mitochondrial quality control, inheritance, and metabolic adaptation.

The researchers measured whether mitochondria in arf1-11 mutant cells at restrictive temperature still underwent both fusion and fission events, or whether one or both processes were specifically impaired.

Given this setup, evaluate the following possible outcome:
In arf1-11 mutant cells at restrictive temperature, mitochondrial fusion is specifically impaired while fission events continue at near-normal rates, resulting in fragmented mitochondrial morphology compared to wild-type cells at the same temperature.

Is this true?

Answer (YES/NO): NO